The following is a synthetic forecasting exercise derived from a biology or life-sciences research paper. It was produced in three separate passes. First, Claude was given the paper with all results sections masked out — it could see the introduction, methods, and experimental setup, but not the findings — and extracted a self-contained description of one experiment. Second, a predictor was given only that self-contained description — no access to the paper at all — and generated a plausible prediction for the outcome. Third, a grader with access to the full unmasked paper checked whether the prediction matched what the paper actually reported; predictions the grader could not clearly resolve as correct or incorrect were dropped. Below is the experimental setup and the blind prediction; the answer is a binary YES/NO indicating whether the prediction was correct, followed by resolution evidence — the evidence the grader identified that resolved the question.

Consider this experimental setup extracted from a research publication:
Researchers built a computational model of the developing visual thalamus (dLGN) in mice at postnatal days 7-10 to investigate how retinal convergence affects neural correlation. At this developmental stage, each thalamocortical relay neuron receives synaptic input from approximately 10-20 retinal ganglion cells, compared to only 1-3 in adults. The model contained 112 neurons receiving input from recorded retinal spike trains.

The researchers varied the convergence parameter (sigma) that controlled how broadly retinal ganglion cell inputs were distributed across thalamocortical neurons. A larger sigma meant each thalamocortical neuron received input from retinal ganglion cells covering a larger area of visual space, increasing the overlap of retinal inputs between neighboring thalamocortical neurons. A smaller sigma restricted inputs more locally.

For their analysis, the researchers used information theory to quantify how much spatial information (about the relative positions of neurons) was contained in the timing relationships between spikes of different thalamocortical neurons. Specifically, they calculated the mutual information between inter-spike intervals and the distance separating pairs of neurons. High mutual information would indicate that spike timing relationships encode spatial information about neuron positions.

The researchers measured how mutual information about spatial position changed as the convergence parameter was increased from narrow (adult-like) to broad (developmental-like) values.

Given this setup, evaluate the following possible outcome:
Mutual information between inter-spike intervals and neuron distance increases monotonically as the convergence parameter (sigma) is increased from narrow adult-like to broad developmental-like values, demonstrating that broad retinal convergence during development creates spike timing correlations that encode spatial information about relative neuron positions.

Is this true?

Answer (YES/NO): NO